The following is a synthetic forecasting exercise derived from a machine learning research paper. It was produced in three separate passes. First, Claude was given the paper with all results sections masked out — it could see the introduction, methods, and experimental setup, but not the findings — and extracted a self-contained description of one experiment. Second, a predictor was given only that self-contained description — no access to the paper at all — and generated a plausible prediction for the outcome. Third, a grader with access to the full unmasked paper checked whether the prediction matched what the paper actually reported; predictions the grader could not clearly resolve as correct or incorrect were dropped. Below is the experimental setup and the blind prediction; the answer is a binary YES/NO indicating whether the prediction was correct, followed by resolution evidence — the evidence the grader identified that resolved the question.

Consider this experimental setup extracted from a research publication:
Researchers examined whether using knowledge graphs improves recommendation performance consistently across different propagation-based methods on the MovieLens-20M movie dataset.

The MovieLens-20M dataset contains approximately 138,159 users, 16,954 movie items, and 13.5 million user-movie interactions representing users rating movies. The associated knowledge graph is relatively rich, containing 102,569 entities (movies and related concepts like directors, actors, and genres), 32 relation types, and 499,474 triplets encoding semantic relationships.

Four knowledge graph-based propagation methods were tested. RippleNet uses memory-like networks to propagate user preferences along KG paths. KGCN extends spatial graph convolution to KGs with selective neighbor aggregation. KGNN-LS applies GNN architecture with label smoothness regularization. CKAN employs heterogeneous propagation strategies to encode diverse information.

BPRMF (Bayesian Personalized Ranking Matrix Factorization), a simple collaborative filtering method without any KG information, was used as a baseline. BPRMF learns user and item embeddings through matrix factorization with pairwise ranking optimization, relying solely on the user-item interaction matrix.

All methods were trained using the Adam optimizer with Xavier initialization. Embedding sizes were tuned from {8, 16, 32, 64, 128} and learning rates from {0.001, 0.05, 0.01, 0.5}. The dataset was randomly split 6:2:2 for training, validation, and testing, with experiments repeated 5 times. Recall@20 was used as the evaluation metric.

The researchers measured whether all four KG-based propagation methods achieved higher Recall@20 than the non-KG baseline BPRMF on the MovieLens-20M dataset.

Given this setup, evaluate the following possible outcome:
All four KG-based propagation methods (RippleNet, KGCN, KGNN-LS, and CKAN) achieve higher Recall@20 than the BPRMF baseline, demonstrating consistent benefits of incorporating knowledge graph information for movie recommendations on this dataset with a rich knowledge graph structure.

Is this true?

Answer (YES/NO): NO